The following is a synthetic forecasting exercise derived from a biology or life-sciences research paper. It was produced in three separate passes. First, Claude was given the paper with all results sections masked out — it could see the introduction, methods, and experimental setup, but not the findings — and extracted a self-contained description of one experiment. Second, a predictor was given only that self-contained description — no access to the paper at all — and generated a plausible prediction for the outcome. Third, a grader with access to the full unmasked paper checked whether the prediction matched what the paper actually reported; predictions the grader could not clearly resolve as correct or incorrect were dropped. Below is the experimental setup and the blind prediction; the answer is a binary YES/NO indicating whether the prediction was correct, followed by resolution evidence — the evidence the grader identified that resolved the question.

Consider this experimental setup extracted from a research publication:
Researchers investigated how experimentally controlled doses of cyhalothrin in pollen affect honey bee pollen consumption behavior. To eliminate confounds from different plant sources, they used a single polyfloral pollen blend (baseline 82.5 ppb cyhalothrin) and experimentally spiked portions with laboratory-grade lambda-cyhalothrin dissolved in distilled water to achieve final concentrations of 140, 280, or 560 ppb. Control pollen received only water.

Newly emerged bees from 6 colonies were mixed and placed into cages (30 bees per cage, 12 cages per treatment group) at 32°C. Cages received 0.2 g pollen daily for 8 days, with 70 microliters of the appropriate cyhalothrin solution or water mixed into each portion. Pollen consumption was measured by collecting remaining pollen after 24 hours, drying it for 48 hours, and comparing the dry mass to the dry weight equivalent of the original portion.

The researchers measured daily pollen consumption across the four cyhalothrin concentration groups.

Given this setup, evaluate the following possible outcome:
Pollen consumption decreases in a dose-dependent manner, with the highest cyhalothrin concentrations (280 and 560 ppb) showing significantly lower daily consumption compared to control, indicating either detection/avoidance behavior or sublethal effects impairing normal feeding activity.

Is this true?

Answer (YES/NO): NO